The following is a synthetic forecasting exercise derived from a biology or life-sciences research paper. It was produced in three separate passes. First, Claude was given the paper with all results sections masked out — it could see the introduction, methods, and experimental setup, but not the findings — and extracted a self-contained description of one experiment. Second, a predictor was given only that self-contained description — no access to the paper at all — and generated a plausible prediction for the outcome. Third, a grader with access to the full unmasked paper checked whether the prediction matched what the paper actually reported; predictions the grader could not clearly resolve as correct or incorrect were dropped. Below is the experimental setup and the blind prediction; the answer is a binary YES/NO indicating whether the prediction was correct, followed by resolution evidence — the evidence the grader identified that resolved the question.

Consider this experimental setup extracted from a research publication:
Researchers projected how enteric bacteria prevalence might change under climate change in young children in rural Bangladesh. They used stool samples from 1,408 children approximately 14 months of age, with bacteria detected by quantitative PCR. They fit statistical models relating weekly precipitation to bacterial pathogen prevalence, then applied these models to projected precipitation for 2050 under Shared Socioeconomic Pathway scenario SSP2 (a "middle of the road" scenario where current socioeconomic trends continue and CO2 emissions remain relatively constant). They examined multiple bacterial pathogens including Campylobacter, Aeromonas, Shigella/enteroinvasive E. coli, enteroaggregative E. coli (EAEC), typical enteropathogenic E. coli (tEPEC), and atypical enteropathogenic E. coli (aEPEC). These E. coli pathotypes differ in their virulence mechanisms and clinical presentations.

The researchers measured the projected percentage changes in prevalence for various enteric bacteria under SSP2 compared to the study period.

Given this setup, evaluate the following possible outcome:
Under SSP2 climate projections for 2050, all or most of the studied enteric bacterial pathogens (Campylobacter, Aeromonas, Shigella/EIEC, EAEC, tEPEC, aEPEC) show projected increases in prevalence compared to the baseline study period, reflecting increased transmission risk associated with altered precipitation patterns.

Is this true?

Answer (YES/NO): YES